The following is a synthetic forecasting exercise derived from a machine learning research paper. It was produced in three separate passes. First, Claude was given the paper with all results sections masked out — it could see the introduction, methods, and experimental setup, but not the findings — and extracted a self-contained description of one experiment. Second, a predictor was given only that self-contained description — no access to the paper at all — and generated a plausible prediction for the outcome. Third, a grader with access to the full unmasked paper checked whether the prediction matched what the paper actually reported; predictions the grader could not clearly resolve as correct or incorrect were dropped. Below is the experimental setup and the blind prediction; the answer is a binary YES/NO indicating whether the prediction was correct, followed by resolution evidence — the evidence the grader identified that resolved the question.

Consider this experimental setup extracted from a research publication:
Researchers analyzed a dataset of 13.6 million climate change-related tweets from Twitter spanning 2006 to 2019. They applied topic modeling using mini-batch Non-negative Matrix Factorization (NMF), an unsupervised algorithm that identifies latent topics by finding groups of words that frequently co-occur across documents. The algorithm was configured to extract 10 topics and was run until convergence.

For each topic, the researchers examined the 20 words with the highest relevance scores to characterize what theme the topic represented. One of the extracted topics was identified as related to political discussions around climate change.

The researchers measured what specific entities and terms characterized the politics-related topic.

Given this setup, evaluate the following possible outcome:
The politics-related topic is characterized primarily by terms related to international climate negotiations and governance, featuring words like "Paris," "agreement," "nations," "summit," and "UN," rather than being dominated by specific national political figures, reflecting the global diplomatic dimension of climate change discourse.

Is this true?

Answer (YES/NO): NO